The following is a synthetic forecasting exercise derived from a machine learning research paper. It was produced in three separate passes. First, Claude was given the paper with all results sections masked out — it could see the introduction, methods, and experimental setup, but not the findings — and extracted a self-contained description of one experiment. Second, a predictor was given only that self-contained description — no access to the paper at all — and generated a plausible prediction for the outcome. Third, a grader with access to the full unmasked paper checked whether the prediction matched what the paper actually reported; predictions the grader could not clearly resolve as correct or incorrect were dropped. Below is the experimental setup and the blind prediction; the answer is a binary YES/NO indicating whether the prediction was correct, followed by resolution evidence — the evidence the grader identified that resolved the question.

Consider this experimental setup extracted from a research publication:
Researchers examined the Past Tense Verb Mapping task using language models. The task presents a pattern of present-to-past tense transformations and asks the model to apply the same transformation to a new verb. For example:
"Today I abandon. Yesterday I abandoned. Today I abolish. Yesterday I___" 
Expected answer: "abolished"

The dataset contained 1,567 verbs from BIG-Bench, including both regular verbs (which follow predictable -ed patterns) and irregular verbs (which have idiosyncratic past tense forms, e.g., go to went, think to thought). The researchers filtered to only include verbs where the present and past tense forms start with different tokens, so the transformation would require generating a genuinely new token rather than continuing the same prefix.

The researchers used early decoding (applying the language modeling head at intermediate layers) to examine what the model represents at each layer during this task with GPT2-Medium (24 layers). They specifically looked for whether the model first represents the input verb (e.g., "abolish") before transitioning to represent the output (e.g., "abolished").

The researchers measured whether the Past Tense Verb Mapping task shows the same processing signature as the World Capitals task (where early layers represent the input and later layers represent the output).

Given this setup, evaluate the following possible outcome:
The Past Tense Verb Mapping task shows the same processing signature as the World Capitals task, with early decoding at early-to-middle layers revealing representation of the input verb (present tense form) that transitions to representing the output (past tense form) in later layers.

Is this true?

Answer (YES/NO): YES